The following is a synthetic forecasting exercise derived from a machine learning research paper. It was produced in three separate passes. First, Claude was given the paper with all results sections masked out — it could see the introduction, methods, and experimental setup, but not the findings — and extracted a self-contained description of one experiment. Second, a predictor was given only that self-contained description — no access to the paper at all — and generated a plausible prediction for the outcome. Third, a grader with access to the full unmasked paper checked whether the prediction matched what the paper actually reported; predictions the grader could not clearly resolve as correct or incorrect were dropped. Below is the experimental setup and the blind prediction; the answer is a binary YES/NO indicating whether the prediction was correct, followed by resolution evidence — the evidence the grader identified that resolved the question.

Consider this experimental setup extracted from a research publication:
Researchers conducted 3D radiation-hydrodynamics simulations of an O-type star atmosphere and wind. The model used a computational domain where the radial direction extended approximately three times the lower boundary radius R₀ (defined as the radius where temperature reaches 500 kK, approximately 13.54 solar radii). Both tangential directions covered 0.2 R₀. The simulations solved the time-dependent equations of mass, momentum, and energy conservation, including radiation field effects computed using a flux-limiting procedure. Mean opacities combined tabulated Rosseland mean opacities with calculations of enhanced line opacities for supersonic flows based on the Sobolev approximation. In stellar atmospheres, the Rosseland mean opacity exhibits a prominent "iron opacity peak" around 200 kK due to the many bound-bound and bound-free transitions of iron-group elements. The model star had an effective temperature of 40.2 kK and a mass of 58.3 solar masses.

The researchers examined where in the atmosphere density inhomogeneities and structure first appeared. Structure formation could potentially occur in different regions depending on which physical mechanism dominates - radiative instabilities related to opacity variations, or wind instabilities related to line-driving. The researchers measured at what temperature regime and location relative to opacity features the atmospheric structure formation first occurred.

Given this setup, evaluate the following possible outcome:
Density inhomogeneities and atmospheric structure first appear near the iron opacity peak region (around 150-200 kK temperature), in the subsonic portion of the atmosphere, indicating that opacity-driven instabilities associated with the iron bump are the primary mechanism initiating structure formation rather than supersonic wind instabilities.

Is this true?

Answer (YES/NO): YES